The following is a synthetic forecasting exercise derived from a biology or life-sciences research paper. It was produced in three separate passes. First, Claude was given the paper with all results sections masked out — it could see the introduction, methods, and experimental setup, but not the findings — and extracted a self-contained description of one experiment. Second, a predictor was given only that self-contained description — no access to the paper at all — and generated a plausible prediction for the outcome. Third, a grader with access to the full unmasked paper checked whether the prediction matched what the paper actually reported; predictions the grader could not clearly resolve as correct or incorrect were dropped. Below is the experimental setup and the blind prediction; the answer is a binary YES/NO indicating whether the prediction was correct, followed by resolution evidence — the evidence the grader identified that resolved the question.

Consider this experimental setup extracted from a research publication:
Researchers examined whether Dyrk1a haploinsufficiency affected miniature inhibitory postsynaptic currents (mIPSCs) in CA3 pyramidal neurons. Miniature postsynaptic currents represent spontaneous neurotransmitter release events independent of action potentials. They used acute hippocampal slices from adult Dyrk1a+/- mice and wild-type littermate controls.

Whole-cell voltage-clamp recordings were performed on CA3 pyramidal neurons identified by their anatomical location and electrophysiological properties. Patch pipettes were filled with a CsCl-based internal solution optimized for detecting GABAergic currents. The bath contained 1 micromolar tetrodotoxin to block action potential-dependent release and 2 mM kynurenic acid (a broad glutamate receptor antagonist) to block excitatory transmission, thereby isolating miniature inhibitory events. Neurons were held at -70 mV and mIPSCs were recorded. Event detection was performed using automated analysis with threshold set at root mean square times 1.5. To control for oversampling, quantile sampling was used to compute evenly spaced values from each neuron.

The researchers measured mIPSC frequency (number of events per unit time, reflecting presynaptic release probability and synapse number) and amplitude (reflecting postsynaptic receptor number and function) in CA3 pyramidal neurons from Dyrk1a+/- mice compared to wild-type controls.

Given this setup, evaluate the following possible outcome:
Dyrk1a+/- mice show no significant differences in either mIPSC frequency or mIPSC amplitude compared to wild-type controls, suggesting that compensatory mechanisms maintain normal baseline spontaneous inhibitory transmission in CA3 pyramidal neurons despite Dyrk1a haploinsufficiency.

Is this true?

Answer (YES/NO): NO